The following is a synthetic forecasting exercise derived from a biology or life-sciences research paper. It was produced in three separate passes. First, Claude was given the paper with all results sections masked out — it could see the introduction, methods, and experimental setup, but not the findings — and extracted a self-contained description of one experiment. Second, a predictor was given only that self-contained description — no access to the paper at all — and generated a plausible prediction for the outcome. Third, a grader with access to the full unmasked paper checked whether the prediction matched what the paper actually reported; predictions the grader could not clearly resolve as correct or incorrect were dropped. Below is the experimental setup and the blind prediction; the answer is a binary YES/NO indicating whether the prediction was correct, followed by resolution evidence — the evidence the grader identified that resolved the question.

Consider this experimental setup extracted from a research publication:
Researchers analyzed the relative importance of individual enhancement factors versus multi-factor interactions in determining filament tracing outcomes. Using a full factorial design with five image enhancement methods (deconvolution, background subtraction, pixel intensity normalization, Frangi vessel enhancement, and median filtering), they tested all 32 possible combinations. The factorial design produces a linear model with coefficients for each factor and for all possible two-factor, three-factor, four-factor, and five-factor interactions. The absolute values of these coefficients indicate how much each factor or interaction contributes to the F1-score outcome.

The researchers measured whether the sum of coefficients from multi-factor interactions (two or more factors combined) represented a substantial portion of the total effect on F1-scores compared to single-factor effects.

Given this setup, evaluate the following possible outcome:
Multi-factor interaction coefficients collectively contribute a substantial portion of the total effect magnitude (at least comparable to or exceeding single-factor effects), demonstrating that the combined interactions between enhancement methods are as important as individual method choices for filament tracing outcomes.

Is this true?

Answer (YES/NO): YES